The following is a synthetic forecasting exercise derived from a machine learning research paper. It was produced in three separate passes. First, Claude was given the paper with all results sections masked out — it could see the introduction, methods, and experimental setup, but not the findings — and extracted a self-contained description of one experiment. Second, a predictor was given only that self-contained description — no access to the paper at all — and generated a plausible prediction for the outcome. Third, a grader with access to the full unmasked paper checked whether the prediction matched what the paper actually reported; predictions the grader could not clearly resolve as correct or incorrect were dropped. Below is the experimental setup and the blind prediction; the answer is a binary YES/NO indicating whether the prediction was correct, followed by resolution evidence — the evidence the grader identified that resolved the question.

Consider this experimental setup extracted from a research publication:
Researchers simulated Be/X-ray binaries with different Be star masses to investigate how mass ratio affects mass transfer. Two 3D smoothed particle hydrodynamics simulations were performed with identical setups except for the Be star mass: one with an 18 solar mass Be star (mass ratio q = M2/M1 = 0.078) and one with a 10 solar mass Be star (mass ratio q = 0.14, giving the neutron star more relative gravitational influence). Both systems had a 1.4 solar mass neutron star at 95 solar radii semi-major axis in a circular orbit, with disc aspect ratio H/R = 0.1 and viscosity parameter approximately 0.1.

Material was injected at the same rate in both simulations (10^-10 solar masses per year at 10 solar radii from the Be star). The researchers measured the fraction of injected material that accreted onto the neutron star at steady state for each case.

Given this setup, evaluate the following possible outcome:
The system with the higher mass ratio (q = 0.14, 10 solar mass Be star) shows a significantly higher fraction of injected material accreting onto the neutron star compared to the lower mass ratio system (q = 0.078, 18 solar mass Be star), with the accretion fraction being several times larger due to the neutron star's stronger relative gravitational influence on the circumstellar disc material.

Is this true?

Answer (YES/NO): NO